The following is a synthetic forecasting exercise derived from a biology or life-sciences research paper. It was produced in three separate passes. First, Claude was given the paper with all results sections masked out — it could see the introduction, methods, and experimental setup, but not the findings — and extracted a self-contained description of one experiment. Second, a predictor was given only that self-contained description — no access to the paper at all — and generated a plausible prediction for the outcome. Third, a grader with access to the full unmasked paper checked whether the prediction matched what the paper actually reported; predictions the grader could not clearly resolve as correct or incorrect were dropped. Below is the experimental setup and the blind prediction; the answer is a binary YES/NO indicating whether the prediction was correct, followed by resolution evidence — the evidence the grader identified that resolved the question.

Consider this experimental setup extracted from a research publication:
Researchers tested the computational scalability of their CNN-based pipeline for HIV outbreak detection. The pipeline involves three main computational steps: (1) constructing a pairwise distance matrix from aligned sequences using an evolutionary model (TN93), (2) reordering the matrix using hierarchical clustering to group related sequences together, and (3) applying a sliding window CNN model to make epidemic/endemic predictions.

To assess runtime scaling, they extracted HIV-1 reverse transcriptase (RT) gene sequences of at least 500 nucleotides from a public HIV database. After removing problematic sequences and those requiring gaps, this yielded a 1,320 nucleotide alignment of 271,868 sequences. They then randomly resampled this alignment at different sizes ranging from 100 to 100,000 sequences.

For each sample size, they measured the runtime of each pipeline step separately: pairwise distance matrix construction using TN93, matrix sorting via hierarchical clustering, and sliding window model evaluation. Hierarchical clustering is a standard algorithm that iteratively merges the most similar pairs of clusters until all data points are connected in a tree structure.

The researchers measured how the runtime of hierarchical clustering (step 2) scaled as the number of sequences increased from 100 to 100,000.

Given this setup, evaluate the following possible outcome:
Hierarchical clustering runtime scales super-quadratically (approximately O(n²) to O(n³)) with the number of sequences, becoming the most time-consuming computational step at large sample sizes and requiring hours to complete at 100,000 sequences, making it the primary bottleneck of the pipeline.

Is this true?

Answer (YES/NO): NO